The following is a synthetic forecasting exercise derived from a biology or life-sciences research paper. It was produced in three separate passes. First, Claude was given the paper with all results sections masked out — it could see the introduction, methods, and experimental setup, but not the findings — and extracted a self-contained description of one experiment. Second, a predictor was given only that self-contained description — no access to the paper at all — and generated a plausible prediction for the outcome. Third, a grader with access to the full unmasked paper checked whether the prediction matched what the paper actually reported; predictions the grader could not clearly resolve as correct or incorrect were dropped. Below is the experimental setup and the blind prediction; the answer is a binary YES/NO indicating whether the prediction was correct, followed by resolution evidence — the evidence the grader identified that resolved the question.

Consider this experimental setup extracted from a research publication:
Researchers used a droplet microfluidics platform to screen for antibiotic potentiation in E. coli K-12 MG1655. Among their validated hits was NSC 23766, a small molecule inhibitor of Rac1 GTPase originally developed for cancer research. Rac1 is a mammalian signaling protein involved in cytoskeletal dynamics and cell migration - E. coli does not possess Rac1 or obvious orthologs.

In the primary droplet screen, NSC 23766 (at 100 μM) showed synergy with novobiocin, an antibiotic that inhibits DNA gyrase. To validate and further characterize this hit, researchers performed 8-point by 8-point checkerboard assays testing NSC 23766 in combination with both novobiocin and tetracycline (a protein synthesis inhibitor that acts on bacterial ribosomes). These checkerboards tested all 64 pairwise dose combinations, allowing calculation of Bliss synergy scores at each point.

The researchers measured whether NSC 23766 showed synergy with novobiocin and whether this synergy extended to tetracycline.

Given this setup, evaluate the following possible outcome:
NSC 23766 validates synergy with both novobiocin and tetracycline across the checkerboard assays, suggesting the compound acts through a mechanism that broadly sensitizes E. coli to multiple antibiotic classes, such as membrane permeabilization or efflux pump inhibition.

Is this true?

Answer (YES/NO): NO